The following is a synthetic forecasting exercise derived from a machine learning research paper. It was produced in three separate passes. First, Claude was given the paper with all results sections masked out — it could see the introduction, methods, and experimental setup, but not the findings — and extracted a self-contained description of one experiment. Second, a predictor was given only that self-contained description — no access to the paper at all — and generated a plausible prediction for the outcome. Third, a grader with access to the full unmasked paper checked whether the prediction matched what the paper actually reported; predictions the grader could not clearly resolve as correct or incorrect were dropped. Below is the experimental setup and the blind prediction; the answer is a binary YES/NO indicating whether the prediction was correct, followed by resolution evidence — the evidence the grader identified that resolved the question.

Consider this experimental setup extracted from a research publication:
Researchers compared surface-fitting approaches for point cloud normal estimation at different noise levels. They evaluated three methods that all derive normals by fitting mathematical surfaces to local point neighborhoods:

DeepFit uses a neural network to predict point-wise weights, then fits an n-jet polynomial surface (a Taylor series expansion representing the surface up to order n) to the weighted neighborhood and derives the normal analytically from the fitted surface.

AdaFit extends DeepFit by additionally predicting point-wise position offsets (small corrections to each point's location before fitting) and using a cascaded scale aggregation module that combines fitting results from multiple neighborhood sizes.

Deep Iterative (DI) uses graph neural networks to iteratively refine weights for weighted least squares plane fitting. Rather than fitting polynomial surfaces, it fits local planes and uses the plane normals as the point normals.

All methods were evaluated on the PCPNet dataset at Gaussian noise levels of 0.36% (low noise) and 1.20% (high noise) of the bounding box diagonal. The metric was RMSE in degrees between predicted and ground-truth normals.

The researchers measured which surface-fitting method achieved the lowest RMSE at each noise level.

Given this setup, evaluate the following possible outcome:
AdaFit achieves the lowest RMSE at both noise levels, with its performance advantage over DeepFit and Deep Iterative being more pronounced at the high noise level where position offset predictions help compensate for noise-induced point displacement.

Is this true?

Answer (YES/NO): NO